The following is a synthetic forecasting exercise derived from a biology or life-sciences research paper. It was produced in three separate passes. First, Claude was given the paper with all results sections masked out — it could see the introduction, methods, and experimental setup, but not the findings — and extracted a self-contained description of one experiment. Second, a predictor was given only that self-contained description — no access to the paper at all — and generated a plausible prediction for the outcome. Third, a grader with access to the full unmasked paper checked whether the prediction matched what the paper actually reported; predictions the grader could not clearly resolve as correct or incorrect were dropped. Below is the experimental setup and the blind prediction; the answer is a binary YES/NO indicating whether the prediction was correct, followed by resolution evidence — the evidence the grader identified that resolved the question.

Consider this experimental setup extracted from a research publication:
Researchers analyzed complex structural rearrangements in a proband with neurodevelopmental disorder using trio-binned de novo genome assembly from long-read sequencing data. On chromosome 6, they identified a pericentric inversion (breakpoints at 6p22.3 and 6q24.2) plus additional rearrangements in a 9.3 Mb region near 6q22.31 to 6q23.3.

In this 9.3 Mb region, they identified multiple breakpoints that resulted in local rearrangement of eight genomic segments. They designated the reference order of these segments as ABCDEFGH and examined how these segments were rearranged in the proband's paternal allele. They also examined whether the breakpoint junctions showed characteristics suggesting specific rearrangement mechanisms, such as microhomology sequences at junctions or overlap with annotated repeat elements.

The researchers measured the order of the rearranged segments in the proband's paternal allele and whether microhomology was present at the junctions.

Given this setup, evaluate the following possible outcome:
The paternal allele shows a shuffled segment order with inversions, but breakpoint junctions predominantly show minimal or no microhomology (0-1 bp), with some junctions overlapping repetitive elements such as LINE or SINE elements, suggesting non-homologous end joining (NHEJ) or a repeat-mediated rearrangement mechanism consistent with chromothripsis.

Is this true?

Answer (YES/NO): YES